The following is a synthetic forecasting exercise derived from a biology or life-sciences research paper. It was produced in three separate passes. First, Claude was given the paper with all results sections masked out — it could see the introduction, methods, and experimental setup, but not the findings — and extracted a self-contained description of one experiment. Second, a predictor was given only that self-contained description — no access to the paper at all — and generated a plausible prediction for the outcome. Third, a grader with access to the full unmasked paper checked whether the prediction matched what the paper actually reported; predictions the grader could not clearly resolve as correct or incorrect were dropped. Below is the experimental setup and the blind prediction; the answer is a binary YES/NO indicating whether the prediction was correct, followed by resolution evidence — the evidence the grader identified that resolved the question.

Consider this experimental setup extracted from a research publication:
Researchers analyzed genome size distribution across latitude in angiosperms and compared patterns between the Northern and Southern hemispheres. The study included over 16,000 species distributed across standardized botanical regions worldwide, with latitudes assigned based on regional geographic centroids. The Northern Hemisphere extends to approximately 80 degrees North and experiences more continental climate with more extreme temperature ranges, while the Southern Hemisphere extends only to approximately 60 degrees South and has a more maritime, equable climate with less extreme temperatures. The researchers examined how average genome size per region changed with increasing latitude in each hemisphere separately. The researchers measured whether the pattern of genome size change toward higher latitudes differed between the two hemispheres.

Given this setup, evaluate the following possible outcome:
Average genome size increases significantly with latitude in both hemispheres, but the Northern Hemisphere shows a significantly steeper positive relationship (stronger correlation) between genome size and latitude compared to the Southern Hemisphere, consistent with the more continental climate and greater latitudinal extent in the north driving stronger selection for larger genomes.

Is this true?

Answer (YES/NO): NO